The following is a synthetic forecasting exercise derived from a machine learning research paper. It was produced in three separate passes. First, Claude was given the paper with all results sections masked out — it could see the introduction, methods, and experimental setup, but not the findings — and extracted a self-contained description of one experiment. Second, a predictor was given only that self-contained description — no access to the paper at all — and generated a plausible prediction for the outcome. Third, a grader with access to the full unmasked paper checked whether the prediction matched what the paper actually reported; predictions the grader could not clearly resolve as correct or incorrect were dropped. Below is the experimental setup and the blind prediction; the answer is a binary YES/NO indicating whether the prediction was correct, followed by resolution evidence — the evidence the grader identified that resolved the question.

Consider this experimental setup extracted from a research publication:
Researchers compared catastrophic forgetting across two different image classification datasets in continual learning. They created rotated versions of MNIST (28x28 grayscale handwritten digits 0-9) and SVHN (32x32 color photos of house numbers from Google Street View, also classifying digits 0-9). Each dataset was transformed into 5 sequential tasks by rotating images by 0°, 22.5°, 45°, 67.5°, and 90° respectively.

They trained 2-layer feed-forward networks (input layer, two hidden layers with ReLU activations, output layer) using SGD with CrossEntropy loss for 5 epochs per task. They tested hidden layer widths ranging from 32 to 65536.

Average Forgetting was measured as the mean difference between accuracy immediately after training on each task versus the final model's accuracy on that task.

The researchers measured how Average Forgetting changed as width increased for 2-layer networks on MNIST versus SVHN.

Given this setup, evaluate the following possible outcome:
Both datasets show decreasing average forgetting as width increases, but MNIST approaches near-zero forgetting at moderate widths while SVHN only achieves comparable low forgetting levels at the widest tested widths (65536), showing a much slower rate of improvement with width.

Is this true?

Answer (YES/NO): NO